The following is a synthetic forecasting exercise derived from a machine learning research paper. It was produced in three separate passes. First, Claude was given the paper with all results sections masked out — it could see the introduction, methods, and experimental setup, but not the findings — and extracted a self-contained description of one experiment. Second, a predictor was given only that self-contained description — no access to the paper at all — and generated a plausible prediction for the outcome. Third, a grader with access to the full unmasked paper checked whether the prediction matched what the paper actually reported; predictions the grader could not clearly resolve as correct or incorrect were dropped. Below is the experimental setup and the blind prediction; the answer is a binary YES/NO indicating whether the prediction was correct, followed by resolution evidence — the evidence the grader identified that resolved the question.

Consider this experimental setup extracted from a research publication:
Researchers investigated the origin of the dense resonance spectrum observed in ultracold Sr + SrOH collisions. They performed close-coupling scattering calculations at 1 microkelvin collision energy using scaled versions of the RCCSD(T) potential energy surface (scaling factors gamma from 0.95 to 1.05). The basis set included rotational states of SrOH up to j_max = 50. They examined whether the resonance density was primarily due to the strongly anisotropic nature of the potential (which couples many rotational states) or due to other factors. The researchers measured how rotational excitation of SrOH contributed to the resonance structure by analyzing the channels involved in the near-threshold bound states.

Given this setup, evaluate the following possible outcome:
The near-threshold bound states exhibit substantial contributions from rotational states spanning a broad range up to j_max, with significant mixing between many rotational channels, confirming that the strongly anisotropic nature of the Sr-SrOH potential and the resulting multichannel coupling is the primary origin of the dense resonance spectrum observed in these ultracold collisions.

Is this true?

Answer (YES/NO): YES